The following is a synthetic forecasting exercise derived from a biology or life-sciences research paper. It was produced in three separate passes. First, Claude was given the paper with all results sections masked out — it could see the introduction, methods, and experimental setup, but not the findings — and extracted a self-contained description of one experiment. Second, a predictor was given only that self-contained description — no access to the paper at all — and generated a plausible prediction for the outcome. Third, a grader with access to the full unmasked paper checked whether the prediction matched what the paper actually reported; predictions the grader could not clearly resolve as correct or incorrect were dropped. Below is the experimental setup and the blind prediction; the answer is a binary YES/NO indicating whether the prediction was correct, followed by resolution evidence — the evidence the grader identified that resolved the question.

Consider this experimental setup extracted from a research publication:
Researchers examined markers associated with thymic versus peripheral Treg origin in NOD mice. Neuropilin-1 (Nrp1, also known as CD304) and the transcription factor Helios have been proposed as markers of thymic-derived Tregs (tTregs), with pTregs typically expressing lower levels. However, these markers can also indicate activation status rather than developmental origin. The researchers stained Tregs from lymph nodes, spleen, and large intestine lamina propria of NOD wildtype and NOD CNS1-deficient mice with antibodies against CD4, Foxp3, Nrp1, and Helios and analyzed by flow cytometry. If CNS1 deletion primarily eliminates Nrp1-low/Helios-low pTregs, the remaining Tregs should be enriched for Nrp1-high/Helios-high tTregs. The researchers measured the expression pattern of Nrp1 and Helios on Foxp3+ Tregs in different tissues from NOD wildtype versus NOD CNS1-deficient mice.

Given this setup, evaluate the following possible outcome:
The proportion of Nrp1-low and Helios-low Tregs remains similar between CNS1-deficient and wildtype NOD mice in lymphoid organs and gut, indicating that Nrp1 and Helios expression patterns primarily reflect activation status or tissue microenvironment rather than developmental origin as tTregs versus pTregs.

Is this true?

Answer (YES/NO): NO